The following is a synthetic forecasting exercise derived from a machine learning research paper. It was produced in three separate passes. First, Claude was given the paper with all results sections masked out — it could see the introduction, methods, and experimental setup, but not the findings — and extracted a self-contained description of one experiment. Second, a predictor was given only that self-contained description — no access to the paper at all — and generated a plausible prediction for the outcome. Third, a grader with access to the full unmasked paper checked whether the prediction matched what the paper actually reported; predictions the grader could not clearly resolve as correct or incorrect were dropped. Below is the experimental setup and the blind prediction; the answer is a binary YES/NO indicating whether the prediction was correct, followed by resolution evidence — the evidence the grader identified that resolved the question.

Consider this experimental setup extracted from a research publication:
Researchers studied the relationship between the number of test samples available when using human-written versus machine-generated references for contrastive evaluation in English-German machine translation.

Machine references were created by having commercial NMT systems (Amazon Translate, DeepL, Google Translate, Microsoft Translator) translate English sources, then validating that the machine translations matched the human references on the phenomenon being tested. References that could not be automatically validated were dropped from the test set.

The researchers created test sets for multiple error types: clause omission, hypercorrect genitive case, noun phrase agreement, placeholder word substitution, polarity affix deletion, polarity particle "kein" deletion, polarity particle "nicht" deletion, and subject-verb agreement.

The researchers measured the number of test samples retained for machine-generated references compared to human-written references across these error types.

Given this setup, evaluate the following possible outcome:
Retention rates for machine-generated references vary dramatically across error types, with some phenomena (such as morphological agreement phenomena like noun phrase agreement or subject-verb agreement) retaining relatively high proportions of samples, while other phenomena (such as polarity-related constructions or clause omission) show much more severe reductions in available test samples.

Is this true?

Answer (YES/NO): NO